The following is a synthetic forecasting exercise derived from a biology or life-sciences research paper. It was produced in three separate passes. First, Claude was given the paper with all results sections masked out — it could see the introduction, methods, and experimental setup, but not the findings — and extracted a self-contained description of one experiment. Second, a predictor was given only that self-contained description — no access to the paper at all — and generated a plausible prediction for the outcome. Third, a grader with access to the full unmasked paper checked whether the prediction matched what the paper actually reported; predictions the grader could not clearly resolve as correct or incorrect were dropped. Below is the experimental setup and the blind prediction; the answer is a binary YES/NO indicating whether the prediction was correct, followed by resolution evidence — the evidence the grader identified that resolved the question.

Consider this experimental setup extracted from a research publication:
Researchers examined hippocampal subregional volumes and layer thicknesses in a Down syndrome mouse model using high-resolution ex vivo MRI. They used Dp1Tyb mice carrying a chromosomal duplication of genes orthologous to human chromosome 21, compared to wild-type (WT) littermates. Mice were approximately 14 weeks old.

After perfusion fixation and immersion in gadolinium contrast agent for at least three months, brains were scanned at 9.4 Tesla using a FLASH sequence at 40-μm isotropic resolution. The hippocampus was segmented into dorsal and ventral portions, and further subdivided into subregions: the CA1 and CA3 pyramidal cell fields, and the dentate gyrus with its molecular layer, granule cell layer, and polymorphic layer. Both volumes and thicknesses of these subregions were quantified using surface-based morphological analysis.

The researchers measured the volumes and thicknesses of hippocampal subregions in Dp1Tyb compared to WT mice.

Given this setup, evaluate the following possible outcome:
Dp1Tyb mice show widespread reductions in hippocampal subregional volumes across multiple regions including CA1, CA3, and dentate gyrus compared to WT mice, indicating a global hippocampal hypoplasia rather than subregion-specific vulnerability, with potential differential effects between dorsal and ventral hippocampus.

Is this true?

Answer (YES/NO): NO